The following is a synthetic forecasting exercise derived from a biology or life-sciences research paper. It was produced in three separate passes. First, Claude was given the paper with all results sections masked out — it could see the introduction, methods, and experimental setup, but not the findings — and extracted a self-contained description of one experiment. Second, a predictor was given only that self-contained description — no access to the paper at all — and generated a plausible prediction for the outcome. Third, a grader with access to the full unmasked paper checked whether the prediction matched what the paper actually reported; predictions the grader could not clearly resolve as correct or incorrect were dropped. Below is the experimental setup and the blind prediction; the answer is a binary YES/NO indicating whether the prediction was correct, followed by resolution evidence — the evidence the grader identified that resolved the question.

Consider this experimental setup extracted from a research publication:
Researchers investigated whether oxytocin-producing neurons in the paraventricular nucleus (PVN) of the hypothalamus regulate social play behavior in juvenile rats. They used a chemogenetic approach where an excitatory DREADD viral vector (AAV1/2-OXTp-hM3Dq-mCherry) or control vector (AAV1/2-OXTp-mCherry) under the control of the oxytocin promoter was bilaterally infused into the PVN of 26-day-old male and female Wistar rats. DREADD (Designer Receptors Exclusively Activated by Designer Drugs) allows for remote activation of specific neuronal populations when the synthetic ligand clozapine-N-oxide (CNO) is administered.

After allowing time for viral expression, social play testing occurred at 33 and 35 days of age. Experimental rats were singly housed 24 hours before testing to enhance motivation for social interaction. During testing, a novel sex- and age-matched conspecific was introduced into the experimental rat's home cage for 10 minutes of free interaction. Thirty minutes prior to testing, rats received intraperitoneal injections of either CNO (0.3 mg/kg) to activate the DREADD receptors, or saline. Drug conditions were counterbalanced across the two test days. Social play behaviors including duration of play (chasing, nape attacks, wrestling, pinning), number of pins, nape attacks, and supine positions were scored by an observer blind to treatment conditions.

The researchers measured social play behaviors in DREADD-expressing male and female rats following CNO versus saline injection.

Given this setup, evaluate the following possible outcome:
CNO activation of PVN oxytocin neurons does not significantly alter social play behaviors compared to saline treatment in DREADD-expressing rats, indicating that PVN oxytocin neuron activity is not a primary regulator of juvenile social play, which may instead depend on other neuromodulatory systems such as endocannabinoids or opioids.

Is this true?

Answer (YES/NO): NO